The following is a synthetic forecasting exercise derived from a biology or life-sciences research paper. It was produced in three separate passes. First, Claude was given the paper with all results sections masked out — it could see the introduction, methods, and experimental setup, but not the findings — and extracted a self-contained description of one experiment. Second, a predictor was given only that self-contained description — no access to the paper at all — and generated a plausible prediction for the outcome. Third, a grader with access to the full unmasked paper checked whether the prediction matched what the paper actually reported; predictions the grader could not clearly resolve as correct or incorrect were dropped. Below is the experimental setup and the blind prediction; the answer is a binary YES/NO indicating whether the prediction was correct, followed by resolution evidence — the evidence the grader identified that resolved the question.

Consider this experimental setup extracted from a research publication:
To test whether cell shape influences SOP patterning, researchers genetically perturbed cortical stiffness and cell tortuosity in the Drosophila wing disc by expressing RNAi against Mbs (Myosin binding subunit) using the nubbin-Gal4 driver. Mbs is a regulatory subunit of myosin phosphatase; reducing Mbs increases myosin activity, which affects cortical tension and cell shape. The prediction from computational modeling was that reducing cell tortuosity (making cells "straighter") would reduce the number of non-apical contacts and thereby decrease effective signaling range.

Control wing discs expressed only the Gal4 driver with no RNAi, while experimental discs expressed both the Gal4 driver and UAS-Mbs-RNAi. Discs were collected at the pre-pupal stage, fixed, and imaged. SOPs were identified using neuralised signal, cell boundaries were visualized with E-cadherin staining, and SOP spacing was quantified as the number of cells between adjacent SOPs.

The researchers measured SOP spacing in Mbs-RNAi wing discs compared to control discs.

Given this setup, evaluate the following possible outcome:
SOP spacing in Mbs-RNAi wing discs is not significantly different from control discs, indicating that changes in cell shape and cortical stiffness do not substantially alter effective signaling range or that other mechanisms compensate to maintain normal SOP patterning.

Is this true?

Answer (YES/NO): NO